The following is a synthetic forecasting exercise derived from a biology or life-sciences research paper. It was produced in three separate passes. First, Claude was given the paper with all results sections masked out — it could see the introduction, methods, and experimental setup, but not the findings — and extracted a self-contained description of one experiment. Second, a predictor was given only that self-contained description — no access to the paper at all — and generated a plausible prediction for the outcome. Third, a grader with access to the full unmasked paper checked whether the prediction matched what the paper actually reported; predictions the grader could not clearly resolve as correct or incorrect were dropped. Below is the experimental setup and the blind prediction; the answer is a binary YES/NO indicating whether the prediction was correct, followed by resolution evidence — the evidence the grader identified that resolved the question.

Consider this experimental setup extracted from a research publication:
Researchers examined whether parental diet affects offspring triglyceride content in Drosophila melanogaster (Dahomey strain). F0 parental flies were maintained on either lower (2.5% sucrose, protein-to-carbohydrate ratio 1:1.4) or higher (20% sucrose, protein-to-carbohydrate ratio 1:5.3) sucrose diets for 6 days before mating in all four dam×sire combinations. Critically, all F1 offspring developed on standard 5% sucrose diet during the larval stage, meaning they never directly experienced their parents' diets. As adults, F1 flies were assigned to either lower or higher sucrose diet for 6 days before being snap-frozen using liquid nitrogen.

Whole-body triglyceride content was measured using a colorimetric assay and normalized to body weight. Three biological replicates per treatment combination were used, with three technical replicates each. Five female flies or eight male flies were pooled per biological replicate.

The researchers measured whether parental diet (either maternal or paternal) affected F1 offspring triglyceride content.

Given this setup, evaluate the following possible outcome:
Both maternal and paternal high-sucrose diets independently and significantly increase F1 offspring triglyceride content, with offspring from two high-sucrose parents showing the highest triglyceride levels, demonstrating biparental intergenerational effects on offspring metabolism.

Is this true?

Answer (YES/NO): NO